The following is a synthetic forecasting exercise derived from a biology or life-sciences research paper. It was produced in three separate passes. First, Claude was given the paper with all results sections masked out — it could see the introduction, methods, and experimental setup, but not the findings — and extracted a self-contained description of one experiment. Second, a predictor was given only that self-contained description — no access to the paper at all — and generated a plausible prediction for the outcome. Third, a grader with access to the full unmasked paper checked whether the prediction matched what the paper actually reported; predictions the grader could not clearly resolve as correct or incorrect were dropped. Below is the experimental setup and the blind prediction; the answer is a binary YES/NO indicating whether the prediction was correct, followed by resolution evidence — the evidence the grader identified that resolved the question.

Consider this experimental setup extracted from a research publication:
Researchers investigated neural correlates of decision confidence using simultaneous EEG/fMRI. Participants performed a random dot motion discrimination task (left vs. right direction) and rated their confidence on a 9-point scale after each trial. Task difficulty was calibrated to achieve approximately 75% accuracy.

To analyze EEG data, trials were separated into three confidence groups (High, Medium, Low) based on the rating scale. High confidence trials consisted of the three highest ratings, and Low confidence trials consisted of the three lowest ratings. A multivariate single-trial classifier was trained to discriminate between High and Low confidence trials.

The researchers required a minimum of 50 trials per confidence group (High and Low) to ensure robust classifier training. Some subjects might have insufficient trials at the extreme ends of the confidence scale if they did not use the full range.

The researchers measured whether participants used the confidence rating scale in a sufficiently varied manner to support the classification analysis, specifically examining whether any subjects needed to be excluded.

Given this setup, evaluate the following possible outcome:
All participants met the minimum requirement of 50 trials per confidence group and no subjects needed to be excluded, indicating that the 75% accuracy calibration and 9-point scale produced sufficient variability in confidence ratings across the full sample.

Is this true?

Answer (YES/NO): NO